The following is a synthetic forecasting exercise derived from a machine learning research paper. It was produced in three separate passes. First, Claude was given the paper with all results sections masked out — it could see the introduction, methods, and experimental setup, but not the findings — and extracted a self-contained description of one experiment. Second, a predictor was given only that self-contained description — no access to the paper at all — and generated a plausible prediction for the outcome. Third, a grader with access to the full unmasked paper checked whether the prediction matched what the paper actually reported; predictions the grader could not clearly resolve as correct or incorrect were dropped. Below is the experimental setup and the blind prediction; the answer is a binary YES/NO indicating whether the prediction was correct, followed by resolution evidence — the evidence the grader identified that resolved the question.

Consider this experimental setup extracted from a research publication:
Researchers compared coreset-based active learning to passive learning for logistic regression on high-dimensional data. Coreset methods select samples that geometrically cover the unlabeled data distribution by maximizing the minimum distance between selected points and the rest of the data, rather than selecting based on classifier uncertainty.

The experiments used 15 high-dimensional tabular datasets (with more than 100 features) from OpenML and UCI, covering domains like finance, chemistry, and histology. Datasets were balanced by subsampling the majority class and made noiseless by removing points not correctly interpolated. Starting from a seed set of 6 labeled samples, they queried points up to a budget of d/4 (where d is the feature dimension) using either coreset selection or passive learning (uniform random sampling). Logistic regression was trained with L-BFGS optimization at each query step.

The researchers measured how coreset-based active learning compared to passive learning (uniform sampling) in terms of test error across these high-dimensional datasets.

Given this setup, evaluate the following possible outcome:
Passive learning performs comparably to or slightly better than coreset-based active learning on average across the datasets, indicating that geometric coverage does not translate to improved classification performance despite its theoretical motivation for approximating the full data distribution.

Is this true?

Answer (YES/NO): YES